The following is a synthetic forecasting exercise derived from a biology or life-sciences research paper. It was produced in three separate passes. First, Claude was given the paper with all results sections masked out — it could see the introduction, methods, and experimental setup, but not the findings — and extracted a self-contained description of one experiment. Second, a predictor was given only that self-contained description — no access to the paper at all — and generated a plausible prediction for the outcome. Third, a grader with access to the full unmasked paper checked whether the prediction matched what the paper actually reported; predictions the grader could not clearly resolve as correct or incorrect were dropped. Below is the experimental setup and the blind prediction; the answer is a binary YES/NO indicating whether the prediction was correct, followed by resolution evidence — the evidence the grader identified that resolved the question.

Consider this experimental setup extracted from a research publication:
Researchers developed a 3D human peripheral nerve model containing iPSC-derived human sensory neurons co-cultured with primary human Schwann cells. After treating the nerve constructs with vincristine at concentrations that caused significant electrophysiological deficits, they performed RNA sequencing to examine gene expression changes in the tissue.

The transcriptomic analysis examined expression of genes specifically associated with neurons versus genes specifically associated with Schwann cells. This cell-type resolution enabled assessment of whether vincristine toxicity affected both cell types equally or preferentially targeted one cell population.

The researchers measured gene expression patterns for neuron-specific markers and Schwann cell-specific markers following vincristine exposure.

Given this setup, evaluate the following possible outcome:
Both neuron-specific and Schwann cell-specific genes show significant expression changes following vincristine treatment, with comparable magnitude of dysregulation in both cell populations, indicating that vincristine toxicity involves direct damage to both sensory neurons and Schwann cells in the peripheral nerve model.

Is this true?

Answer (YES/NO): NO